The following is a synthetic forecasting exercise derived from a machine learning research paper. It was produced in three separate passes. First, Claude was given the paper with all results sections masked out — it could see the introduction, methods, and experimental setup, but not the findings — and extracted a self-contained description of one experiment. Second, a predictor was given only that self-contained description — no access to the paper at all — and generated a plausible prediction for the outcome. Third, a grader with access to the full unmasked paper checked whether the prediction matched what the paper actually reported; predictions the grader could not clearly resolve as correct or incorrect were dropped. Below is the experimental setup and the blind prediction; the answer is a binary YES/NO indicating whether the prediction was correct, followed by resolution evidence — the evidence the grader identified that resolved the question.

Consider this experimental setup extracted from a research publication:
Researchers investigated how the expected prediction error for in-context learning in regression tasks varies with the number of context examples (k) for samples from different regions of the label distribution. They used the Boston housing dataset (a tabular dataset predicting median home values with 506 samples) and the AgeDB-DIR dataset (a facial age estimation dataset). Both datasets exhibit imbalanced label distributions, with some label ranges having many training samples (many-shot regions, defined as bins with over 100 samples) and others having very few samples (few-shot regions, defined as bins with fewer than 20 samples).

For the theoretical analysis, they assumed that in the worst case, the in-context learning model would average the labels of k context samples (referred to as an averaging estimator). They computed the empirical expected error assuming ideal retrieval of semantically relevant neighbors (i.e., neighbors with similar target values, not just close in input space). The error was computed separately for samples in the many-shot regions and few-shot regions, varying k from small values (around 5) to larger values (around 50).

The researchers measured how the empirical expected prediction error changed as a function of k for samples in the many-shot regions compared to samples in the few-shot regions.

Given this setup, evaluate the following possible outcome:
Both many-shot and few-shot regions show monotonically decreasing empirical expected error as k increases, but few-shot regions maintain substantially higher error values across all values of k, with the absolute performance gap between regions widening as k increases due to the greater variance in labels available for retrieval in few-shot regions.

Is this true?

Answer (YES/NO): NO